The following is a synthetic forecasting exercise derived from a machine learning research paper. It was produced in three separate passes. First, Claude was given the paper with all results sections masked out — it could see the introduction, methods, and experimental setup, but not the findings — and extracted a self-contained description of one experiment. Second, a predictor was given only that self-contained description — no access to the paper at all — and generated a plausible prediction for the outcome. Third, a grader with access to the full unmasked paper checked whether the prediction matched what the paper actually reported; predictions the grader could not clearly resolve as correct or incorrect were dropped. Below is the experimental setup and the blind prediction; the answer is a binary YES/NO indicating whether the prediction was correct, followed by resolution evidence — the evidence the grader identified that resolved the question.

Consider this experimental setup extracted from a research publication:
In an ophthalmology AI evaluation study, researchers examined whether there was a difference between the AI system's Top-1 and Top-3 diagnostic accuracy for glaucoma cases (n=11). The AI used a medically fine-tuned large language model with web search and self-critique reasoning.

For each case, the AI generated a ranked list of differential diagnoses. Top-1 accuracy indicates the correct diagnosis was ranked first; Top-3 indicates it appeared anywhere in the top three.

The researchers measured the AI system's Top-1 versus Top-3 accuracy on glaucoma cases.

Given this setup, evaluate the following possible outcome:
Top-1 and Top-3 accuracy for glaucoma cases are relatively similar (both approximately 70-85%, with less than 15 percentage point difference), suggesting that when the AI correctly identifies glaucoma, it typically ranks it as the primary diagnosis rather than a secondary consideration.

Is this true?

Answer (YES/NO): YES